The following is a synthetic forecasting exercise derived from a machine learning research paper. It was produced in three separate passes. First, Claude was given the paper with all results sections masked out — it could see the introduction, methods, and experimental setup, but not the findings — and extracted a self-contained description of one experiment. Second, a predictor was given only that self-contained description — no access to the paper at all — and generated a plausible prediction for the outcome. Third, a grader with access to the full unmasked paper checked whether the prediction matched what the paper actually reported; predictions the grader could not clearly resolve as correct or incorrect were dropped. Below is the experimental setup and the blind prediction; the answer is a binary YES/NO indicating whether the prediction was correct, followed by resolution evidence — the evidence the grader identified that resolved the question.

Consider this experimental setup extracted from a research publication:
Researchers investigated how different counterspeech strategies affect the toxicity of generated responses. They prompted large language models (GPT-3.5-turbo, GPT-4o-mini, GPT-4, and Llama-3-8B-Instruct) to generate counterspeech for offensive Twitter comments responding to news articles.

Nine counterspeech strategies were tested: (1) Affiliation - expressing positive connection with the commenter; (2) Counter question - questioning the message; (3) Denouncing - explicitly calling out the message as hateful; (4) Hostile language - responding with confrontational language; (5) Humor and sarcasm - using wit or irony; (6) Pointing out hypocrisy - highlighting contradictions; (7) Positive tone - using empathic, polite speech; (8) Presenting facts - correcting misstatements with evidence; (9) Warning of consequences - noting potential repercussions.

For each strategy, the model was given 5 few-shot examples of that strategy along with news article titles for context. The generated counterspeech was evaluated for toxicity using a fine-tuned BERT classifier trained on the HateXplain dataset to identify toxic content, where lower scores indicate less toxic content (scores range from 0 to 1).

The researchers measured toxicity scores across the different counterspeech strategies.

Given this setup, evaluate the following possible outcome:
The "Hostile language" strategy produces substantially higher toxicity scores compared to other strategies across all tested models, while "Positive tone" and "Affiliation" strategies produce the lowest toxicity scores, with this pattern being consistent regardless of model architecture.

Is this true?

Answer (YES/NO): NO